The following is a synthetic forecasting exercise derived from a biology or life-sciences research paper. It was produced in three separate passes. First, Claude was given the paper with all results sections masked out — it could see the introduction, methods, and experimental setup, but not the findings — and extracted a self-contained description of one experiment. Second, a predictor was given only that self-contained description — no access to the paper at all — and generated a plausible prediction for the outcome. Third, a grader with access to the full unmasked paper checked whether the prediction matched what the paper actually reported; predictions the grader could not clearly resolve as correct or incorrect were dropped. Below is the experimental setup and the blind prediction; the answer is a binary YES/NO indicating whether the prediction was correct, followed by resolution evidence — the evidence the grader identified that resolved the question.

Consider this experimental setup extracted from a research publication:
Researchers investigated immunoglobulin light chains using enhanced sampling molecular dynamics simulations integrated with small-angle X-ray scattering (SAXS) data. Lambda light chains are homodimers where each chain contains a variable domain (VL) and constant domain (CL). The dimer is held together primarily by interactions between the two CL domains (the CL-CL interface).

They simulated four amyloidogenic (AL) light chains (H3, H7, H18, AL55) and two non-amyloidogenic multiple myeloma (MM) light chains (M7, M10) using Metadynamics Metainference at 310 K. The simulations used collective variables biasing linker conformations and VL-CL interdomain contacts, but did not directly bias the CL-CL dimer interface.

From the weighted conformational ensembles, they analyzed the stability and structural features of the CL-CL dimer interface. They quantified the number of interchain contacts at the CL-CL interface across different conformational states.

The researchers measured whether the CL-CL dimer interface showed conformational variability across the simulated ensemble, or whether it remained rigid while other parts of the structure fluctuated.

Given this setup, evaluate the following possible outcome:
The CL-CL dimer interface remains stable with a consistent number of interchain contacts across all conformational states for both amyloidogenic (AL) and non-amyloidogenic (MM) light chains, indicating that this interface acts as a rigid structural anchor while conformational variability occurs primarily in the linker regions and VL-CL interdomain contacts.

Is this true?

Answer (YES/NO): NO